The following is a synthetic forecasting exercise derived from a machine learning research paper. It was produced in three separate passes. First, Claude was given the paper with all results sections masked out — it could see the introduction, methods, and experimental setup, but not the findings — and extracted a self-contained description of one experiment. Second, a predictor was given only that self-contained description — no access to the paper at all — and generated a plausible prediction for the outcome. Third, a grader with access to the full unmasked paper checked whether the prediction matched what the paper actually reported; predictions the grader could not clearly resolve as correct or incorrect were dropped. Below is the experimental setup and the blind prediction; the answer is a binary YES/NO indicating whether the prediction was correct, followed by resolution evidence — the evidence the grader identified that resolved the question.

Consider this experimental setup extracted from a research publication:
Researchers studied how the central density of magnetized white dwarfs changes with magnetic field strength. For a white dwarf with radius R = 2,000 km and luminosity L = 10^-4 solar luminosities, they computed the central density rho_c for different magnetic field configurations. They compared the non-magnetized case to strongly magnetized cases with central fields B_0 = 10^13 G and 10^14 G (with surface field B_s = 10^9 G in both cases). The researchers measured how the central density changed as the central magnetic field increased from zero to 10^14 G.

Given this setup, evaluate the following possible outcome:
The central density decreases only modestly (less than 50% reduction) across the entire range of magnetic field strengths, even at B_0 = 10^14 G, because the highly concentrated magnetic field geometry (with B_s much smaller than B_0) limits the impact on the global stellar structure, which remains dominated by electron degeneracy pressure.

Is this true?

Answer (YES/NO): NO